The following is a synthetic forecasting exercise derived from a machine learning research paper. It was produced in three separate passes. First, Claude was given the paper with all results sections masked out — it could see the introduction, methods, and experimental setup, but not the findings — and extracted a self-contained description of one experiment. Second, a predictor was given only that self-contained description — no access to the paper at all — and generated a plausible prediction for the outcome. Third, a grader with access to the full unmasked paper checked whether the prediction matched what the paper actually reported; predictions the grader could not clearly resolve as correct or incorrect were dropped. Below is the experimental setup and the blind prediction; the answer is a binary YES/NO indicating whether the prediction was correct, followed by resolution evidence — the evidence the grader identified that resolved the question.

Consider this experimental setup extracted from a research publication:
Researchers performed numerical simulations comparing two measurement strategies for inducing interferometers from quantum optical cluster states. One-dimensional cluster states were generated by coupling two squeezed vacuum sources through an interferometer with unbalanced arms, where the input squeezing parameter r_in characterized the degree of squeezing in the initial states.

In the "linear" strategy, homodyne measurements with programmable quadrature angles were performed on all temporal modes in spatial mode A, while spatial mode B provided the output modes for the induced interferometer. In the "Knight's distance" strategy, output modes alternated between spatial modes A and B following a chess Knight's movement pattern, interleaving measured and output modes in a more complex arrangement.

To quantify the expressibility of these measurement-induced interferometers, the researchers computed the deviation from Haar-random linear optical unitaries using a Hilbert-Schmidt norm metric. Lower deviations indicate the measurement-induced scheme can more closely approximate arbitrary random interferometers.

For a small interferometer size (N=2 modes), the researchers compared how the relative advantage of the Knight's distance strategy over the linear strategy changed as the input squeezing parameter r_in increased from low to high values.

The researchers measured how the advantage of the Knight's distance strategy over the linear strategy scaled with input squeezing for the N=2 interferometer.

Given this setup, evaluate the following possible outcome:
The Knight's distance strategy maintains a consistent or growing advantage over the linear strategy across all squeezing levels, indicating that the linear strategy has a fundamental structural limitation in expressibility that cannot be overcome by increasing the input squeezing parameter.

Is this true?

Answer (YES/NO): YES